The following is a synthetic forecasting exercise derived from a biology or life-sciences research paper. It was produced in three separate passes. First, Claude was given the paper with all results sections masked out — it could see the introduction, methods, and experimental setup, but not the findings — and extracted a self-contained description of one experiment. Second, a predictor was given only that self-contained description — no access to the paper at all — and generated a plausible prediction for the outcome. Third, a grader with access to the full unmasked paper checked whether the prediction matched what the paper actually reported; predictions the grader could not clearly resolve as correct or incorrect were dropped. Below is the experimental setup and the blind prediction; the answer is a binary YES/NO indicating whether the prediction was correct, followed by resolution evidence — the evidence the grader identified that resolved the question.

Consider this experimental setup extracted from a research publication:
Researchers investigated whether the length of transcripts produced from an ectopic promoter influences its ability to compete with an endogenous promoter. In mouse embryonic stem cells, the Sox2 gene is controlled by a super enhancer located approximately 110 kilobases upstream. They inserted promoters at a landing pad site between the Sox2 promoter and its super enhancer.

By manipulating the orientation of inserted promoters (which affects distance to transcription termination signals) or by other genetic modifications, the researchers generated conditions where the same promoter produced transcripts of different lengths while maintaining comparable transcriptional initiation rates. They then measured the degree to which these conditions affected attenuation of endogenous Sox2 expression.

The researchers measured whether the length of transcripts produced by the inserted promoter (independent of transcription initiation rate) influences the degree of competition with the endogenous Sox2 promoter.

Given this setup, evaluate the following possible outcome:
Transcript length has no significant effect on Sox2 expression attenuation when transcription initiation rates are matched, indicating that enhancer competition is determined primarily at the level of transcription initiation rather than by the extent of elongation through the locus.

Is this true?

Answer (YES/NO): NO